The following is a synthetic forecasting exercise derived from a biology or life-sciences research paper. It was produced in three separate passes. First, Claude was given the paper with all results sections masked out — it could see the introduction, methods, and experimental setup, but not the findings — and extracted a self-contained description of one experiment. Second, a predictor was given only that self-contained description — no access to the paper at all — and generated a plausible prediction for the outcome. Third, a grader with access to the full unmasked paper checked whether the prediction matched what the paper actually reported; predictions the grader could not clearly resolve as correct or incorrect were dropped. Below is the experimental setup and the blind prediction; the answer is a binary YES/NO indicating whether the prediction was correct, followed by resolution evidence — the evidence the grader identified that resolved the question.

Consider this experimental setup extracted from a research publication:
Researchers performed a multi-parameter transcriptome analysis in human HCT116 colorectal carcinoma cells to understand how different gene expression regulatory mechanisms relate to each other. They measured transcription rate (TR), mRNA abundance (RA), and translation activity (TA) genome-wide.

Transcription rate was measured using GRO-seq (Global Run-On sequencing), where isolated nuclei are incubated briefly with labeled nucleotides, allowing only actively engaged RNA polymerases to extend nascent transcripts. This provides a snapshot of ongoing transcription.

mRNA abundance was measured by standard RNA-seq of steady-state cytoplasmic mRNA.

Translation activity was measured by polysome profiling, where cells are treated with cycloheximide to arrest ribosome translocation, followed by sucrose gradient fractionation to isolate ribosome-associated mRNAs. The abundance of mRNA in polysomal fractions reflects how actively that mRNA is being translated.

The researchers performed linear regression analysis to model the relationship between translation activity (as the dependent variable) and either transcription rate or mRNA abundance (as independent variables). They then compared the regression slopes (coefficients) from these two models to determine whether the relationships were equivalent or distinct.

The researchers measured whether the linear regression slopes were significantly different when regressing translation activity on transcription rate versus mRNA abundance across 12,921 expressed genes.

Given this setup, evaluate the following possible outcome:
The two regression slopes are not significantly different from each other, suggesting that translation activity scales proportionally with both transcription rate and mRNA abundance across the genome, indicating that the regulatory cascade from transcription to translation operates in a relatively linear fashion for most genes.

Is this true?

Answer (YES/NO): NO